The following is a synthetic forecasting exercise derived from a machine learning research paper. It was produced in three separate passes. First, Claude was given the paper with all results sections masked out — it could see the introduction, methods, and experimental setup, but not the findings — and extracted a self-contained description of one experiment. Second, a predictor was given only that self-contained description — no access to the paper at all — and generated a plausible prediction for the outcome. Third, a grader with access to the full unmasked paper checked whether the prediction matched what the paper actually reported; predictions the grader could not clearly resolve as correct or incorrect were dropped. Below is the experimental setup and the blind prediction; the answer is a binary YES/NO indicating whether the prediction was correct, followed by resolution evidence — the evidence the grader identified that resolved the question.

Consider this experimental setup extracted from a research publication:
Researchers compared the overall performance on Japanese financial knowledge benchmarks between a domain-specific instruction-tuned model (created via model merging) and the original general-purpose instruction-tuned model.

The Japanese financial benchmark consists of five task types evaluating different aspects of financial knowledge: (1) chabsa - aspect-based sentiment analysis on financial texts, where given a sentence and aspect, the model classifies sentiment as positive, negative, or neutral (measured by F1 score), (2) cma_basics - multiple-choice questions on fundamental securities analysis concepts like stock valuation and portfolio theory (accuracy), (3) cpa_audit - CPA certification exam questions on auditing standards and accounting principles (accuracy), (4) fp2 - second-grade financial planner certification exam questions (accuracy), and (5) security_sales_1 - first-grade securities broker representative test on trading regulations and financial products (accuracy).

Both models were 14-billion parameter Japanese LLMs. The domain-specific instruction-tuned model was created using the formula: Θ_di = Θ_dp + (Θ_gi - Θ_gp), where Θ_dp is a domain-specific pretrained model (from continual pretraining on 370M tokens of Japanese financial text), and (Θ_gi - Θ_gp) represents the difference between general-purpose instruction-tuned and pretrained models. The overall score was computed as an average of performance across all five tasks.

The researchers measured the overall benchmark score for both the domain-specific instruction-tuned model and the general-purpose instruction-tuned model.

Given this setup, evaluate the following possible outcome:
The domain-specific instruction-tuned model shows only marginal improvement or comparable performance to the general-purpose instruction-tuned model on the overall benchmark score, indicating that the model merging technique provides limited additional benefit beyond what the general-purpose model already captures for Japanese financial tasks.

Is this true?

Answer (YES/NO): YES